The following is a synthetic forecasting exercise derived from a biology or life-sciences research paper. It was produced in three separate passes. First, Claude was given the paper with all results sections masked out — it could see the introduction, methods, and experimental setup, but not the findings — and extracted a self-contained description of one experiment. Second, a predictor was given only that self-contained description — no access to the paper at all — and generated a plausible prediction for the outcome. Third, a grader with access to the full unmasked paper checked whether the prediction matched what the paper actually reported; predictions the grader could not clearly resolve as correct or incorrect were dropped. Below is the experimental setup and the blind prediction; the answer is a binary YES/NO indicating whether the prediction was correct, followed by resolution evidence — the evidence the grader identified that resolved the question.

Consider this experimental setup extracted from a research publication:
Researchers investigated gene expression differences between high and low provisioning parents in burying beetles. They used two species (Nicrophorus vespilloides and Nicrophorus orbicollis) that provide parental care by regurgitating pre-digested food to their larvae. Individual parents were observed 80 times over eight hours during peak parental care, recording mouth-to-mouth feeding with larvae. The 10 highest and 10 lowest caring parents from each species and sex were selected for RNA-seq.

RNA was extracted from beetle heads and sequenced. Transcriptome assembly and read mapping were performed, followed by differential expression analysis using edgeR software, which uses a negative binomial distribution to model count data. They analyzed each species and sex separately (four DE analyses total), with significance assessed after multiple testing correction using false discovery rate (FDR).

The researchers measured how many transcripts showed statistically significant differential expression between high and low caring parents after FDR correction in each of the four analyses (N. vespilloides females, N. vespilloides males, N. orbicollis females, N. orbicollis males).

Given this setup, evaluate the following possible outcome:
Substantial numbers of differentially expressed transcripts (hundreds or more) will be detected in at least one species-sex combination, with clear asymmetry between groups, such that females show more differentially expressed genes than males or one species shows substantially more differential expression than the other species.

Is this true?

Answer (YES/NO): NO